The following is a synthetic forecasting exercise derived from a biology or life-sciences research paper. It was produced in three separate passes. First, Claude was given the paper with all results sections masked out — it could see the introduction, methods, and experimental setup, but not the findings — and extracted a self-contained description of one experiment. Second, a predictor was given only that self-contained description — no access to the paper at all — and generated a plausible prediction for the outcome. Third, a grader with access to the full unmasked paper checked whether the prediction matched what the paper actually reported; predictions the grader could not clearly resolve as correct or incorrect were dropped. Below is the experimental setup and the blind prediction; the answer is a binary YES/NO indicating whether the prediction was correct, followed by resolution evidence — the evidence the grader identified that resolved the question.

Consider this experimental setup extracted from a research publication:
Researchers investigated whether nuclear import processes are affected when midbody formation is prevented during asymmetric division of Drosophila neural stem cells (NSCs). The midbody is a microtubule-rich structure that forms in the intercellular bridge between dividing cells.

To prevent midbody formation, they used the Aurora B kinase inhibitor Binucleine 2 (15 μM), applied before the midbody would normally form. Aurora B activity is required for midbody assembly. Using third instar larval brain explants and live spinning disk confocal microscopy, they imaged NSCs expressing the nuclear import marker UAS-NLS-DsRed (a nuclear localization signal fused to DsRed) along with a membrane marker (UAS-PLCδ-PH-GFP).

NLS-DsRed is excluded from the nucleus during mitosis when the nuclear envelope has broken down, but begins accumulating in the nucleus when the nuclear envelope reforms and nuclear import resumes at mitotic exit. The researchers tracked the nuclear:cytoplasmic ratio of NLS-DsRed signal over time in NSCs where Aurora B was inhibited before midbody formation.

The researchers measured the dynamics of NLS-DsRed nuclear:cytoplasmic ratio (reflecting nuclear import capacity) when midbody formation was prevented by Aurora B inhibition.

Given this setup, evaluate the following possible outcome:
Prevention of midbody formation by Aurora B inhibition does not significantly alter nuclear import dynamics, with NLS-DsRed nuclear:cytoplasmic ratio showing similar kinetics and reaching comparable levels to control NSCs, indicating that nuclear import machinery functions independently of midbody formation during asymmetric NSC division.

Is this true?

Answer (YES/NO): YES